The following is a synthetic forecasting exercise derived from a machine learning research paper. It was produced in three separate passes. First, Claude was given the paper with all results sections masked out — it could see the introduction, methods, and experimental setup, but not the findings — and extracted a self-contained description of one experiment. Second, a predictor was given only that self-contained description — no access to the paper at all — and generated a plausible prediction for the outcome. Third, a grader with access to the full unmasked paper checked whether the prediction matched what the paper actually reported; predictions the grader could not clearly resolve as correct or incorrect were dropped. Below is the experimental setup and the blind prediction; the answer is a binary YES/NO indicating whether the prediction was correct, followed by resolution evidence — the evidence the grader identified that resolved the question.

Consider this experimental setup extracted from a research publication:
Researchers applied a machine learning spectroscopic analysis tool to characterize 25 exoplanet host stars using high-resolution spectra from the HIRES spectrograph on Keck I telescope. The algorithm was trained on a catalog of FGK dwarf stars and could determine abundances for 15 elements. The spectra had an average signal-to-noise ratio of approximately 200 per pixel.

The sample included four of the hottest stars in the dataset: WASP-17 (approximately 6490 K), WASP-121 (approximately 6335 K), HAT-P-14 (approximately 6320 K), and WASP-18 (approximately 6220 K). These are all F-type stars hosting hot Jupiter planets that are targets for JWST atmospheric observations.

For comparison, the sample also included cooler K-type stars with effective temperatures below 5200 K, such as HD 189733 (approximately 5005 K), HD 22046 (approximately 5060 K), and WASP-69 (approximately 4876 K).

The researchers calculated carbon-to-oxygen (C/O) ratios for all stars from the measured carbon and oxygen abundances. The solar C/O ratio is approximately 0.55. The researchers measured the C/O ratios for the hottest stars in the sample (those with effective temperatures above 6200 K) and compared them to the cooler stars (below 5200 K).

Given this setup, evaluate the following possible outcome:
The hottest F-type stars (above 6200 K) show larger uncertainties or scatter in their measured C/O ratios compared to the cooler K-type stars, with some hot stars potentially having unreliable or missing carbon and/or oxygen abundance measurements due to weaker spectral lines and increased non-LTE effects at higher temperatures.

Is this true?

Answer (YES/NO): NO